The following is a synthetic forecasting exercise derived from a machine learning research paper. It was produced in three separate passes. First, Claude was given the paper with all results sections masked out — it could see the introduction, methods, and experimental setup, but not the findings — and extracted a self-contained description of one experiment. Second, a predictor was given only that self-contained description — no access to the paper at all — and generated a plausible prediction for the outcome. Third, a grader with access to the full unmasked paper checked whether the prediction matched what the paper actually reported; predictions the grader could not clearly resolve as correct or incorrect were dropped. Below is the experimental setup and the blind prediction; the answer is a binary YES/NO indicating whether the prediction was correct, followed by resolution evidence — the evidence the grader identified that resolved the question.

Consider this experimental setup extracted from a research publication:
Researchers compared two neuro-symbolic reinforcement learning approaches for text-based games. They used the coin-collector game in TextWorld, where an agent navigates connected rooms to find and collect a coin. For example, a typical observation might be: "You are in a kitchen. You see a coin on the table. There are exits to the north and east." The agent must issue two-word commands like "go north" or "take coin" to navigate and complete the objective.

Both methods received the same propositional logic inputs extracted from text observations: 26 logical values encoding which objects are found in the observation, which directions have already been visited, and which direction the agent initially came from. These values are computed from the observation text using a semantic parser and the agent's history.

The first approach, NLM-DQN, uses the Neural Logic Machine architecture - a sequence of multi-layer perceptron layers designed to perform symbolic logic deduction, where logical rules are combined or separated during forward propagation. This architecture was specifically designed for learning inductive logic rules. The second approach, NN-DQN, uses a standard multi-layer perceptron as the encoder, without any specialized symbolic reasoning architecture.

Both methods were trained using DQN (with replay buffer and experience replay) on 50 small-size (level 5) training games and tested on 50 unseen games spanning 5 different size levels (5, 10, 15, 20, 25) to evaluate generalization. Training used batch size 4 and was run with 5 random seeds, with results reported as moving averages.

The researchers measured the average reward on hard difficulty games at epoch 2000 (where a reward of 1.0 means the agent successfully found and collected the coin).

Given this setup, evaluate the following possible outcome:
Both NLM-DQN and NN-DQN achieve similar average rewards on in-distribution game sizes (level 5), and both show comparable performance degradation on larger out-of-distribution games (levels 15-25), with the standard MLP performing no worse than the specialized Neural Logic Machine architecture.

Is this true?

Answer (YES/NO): NO